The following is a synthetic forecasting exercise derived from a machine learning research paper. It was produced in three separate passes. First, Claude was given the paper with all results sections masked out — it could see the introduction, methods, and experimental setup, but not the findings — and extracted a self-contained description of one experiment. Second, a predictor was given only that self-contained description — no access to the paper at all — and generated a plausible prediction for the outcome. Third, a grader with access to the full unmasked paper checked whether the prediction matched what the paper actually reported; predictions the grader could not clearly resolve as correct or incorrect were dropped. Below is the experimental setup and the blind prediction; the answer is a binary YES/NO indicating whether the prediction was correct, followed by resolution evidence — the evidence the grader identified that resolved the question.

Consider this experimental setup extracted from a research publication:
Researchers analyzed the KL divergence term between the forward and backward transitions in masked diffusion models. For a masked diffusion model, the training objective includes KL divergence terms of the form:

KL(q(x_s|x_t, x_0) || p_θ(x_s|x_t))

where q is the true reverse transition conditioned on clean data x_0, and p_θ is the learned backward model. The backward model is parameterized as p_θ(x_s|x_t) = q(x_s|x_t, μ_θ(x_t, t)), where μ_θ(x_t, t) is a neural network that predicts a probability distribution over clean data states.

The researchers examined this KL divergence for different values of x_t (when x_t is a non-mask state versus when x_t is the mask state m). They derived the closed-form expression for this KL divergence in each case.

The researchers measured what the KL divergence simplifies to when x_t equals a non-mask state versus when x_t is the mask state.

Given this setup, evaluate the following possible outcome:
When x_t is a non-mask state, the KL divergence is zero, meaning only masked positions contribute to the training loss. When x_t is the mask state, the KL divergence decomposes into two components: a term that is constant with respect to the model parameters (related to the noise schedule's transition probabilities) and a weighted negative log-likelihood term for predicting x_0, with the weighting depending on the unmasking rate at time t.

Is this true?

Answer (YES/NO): NO